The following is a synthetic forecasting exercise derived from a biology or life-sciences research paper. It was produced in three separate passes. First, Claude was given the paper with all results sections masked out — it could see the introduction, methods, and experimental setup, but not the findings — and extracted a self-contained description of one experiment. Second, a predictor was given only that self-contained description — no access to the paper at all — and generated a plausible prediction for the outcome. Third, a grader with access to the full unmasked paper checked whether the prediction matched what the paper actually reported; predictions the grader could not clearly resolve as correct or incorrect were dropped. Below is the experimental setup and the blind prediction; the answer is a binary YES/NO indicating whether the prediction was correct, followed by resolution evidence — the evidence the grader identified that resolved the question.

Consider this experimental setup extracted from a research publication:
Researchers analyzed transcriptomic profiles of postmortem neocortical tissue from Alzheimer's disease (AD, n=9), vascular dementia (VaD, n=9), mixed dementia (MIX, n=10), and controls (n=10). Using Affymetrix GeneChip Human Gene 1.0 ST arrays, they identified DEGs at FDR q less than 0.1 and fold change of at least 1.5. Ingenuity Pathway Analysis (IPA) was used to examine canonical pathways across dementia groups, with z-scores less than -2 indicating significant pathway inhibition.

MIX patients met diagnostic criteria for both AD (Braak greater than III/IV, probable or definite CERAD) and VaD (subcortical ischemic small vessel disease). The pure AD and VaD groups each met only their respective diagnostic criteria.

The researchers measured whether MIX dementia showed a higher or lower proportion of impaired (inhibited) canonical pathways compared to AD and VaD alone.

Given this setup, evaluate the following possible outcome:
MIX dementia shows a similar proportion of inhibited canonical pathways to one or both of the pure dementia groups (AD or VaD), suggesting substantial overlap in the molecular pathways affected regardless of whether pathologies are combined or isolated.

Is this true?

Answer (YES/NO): NO